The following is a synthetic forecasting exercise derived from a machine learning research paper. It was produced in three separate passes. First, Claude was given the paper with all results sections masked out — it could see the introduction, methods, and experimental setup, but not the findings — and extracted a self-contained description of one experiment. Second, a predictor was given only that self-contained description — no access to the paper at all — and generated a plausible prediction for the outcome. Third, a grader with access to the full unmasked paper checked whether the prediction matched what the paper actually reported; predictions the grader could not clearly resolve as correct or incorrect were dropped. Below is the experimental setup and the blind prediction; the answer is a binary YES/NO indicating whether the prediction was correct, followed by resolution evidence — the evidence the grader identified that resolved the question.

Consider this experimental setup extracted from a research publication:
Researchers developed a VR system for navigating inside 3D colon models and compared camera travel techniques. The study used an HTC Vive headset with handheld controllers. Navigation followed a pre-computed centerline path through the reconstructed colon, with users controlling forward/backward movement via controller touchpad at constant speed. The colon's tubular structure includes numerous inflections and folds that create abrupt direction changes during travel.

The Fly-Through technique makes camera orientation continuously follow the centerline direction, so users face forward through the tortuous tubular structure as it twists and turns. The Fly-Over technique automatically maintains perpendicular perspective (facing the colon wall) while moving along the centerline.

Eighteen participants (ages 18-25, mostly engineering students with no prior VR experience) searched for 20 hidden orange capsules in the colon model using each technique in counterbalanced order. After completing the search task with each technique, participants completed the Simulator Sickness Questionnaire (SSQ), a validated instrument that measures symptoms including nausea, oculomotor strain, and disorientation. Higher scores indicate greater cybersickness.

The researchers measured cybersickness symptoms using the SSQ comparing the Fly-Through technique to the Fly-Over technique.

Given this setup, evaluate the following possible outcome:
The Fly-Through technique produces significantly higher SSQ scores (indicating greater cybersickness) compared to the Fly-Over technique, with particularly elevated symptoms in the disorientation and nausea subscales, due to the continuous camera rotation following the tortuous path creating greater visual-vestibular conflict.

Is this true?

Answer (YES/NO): NO